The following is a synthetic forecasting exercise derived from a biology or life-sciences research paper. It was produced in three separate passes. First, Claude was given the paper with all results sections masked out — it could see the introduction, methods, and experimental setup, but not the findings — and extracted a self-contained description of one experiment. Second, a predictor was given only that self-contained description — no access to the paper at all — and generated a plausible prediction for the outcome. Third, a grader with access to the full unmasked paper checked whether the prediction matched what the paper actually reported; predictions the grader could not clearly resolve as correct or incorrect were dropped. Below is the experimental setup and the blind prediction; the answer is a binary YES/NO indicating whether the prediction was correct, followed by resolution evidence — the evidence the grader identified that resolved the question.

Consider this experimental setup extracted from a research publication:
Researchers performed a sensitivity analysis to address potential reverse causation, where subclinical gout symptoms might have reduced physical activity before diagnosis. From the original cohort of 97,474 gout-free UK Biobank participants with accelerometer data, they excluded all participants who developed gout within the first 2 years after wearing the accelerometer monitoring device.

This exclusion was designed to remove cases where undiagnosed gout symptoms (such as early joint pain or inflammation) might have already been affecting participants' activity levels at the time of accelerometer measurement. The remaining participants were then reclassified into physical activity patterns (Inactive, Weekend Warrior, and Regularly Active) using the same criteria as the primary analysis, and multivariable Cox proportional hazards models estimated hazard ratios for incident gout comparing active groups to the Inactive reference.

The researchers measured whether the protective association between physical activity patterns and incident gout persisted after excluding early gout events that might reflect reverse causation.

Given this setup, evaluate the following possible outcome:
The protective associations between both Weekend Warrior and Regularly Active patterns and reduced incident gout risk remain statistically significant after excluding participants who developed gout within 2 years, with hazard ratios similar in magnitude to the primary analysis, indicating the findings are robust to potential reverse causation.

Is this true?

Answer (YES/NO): YES